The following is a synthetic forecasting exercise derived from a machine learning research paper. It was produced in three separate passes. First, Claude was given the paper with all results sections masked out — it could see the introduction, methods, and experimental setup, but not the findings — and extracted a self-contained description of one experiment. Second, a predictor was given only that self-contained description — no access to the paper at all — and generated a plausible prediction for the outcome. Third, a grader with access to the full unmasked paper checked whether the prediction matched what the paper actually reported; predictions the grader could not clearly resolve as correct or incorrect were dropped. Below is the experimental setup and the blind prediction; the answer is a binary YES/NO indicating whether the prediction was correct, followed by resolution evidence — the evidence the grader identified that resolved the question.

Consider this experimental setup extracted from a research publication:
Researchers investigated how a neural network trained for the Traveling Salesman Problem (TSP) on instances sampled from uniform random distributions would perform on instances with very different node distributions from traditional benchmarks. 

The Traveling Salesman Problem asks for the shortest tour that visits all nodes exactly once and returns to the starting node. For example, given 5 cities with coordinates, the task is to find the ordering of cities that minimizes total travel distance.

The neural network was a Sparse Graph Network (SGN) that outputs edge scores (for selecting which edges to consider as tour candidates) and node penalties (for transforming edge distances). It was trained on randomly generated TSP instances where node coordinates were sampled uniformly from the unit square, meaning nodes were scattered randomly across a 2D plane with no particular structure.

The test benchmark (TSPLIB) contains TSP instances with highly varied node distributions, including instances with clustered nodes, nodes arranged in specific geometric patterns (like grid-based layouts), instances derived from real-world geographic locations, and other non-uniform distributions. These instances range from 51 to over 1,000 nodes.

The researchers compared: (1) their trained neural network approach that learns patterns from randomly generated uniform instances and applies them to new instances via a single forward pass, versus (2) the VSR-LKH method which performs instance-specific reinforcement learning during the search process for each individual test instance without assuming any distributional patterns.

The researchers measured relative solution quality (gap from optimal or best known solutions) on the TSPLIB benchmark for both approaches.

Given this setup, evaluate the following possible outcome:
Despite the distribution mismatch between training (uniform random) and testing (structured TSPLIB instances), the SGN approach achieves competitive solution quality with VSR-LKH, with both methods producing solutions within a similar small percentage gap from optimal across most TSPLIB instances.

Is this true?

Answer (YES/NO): YES